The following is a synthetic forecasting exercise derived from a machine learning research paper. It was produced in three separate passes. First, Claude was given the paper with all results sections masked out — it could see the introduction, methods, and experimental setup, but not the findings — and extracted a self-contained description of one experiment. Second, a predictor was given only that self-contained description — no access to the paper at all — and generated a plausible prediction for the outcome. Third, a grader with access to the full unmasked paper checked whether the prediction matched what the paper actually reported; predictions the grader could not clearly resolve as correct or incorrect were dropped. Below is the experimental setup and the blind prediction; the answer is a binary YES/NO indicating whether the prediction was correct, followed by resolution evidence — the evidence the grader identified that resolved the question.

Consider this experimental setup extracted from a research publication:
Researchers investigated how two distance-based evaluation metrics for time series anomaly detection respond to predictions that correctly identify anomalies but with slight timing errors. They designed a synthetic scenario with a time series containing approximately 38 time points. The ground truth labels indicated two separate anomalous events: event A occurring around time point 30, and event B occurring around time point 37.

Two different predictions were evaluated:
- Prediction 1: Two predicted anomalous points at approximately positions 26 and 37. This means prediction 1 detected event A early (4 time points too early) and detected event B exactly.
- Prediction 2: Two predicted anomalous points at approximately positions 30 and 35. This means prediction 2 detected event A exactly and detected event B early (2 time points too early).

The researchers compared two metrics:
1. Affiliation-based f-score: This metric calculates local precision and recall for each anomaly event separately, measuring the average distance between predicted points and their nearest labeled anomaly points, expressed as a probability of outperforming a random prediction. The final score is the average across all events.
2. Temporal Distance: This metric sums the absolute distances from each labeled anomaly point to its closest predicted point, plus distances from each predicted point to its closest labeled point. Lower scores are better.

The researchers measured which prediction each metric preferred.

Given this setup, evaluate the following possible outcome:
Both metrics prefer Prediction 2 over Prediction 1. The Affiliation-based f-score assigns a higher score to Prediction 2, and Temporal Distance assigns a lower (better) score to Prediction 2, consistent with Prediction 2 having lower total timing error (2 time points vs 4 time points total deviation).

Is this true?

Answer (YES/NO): NO